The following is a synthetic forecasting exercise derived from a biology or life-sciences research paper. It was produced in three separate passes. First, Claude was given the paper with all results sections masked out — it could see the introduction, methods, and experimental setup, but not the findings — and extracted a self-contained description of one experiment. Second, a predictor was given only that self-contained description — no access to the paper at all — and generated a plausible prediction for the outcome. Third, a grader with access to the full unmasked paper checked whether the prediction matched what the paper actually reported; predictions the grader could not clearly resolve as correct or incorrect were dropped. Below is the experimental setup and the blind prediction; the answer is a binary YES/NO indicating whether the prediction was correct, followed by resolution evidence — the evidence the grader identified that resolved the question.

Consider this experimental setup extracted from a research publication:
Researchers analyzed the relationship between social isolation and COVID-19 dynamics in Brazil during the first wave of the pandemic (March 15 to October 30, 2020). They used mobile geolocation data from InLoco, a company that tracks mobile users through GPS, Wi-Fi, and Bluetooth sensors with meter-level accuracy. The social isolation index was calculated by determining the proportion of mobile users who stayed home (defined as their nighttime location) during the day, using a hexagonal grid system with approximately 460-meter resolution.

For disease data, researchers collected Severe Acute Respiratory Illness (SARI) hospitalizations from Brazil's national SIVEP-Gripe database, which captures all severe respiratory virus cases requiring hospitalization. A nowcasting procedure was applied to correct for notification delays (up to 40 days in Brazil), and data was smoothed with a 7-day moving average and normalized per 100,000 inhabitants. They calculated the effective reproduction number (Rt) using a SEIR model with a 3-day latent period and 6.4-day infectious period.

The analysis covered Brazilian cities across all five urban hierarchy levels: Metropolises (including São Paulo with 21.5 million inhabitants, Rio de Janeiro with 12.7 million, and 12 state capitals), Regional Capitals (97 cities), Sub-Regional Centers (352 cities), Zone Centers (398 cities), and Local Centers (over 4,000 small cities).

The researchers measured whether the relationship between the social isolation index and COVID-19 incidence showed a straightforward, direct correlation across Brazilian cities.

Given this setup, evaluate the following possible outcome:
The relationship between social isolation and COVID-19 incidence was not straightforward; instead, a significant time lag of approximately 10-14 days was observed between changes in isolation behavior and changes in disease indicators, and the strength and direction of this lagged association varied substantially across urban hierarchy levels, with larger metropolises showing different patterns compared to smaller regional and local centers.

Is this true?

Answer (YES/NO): NO